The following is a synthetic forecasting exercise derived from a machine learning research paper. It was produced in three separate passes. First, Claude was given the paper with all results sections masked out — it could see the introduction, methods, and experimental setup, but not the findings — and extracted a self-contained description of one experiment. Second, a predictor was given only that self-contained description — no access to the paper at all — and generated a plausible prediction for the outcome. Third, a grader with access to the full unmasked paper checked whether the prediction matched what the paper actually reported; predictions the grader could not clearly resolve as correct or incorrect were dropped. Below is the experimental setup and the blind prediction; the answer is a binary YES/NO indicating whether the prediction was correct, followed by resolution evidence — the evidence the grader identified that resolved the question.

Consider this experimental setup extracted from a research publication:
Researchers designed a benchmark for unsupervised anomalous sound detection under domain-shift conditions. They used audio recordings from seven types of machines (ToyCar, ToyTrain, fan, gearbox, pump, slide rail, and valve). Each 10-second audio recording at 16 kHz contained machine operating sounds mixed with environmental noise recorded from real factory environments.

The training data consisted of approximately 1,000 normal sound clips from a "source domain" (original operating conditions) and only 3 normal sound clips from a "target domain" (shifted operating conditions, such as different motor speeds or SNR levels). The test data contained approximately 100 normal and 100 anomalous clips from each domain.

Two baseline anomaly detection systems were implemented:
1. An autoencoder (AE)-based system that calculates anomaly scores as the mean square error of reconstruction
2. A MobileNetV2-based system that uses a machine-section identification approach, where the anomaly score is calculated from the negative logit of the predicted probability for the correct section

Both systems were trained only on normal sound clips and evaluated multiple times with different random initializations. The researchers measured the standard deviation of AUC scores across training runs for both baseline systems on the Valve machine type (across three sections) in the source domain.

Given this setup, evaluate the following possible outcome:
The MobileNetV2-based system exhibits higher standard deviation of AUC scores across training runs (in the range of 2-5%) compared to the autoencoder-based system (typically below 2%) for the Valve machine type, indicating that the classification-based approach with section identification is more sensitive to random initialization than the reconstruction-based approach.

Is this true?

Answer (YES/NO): YES